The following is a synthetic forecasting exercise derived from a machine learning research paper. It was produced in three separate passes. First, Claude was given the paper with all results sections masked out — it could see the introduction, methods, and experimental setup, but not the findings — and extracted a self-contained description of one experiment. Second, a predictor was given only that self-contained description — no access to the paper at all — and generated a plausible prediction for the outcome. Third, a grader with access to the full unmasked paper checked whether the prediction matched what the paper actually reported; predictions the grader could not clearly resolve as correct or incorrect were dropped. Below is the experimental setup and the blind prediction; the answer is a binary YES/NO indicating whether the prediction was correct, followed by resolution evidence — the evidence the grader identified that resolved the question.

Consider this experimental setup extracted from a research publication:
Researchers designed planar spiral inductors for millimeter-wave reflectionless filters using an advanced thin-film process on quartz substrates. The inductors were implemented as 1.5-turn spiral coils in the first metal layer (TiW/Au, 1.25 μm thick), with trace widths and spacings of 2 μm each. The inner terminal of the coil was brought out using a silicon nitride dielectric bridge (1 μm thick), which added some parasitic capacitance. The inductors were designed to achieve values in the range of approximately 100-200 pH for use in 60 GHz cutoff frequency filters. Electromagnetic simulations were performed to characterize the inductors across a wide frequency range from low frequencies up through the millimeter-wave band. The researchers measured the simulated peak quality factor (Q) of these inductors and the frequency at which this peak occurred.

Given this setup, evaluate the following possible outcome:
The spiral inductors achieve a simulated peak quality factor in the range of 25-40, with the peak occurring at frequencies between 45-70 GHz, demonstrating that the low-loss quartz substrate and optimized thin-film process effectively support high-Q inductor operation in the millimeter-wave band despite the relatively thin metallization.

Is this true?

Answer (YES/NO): NO